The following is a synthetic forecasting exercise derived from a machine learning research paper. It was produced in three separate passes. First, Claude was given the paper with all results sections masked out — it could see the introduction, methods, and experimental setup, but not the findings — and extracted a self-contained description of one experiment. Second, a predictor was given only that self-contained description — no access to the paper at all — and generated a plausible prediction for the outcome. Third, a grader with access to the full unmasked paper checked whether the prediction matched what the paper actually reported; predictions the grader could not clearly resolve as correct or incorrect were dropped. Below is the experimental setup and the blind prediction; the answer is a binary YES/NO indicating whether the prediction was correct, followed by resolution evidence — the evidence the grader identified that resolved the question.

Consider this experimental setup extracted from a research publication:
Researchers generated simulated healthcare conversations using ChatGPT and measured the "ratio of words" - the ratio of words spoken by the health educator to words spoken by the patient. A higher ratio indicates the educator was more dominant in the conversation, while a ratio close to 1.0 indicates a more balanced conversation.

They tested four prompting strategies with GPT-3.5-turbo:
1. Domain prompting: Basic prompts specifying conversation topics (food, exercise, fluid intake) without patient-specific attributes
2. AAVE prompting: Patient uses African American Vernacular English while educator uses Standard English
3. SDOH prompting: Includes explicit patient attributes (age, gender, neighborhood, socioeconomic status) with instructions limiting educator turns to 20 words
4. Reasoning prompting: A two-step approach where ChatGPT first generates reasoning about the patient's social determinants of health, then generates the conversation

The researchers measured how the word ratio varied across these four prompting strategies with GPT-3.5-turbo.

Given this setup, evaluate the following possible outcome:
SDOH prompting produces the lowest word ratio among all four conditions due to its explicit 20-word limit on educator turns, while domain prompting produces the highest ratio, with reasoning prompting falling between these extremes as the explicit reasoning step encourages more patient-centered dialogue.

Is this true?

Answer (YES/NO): NO